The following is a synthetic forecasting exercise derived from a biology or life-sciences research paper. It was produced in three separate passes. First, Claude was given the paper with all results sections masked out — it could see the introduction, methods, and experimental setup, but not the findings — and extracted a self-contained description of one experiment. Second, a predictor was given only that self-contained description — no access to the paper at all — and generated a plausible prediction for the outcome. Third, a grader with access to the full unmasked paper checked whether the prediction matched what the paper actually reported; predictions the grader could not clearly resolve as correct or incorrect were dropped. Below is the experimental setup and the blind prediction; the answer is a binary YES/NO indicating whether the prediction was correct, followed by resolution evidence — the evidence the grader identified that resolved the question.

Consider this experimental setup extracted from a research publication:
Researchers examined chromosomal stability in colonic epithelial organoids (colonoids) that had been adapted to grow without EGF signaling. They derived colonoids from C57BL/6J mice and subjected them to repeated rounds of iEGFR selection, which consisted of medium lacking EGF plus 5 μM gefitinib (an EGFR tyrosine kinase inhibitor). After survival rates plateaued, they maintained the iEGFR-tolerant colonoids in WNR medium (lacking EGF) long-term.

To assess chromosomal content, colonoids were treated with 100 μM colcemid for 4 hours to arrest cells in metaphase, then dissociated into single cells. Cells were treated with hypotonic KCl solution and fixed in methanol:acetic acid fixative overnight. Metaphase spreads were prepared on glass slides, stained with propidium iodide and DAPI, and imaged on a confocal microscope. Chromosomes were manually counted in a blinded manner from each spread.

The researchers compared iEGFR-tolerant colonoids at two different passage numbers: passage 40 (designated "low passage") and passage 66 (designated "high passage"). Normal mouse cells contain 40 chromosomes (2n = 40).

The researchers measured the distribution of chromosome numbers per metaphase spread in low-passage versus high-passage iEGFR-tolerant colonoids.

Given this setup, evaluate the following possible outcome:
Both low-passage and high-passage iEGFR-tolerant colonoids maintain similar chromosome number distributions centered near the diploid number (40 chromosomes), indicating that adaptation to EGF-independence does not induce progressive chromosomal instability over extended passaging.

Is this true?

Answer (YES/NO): NO